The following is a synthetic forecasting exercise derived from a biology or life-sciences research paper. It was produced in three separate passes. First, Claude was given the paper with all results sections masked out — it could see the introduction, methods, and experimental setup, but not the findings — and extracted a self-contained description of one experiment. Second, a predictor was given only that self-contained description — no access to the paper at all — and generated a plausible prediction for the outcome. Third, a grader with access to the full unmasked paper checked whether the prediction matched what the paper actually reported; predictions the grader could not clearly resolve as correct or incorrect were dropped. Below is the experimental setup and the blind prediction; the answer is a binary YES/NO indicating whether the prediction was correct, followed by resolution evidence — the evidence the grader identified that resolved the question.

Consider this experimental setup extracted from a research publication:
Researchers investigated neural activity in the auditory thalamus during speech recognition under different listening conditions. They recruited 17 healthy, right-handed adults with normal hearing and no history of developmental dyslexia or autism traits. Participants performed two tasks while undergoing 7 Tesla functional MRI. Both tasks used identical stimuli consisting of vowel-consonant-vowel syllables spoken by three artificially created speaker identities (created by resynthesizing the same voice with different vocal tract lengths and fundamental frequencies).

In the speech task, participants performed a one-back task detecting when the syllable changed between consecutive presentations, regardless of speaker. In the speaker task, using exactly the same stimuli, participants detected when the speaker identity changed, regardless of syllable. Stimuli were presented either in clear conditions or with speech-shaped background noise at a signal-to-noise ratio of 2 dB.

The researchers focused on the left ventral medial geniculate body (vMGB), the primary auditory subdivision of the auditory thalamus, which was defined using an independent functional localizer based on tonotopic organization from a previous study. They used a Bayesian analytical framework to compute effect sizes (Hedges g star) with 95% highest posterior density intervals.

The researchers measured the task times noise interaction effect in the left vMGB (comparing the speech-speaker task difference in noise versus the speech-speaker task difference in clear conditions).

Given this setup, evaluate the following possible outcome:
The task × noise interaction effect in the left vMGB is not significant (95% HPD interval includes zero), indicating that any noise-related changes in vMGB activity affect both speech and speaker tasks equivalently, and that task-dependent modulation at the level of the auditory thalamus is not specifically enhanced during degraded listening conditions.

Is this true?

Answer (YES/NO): NO